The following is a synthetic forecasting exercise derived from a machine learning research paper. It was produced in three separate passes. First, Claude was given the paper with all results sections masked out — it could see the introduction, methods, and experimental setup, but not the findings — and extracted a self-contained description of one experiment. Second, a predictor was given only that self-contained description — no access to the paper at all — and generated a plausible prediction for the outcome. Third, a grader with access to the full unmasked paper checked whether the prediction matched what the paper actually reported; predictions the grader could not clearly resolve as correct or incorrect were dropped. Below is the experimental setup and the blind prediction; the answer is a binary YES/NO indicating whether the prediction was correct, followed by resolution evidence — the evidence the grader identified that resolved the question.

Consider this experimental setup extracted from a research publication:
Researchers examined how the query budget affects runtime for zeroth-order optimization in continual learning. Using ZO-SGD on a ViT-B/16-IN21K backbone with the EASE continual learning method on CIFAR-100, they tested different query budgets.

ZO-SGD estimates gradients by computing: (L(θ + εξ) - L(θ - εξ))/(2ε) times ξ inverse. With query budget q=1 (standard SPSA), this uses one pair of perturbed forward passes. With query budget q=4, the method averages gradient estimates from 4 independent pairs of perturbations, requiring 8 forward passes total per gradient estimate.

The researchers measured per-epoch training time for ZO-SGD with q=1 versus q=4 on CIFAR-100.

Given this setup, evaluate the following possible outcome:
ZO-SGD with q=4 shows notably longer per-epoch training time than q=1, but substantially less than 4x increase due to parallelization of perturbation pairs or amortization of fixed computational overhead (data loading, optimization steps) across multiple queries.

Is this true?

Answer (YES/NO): NO